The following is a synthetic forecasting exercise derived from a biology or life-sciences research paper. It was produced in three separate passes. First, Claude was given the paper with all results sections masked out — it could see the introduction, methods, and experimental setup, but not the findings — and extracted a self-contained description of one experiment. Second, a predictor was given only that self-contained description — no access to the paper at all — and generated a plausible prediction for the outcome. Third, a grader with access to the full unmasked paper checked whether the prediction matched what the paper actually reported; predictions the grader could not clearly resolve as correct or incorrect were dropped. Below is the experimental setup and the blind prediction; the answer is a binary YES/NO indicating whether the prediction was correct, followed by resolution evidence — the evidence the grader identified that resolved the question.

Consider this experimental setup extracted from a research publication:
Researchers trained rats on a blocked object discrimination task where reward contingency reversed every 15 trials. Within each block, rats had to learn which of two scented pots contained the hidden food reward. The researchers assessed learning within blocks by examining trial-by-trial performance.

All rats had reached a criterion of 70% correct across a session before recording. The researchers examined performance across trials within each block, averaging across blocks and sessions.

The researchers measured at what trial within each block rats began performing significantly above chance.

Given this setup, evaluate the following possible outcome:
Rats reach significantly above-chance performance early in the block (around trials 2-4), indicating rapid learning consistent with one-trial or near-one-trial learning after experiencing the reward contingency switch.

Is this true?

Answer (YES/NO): NO